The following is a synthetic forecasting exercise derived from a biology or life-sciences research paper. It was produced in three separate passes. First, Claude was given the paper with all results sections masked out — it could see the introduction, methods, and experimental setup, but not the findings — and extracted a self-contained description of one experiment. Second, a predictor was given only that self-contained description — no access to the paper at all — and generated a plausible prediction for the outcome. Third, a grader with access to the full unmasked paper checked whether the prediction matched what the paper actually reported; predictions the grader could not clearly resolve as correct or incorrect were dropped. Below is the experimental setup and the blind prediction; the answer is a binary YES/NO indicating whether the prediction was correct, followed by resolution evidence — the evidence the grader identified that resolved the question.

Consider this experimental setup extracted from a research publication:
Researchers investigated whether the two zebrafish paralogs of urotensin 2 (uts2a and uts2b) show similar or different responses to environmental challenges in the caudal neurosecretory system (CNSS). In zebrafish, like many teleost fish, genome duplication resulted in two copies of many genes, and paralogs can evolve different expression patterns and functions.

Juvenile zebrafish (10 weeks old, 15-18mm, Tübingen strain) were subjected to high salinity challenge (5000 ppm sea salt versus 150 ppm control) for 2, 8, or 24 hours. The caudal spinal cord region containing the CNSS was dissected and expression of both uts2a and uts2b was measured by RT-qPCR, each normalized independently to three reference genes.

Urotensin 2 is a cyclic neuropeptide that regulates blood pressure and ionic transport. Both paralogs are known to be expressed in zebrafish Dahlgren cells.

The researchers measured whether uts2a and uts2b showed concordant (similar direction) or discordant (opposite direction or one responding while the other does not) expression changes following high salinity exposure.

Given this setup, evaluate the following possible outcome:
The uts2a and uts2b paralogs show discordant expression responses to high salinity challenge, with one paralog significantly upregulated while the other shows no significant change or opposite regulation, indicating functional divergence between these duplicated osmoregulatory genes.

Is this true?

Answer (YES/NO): YES